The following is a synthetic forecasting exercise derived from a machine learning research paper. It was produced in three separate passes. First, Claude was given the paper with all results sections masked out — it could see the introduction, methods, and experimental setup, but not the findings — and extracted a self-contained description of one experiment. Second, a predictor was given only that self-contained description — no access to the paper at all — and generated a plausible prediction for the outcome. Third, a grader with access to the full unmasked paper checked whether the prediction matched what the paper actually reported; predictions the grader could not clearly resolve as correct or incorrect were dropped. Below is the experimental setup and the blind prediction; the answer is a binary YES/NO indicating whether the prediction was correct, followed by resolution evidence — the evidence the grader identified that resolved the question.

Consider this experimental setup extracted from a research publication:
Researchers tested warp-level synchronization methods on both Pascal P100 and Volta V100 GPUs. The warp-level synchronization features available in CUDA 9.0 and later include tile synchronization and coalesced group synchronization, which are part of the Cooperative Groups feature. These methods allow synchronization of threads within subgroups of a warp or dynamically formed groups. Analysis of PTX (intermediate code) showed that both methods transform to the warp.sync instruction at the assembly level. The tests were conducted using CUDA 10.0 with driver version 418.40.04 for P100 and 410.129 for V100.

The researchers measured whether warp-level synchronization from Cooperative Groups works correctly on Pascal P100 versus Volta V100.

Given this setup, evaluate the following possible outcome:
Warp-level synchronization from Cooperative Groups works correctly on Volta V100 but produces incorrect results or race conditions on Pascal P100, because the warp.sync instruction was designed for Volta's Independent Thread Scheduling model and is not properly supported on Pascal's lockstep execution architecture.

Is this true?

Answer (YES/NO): YES